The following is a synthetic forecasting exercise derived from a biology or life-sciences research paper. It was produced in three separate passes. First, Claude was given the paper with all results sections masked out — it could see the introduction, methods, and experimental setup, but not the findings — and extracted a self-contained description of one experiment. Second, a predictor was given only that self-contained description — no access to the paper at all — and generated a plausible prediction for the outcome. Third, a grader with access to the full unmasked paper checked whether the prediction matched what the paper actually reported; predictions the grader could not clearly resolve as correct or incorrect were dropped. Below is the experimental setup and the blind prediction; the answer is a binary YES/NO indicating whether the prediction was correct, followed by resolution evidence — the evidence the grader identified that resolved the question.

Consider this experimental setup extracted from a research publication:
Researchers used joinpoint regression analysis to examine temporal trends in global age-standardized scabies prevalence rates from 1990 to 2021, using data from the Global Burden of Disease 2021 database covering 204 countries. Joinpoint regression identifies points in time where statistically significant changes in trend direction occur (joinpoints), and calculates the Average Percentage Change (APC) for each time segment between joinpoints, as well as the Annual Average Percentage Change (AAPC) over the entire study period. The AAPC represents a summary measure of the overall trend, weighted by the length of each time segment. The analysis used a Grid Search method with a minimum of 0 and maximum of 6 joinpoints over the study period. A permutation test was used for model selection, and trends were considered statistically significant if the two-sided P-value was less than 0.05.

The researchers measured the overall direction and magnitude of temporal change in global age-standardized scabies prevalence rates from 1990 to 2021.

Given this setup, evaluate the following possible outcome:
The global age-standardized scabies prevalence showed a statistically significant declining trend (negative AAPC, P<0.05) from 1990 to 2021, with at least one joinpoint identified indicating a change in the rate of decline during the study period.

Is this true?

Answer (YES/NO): NO